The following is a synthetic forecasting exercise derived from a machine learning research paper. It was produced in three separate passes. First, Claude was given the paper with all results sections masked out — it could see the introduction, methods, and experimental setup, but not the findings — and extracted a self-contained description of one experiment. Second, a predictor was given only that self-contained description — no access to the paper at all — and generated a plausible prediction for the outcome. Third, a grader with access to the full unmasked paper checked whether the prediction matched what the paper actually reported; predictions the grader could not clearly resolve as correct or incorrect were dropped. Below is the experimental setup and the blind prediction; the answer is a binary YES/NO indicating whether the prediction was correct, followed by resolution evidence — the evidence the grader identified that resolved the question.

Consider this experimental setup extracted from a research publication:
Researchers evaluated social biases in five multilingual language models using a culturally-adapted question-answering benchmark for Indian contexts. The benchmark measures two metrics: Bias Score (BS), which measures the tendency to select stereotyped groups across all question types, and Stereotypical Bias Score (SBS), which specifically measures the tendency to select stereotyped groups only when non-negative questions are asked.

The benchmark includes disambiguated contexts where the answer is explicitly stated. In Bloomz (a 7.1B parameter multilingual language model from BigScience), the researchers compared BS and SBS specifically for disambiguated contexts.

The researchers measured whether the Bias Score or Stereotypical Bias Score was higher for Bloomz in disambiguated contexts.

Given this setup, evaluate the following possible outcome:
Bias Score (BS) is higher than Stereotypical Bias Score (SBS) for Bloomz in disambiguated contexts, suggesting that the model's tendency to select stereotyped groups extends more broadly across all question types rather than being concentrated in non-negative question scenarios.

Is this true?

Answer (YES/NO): YES